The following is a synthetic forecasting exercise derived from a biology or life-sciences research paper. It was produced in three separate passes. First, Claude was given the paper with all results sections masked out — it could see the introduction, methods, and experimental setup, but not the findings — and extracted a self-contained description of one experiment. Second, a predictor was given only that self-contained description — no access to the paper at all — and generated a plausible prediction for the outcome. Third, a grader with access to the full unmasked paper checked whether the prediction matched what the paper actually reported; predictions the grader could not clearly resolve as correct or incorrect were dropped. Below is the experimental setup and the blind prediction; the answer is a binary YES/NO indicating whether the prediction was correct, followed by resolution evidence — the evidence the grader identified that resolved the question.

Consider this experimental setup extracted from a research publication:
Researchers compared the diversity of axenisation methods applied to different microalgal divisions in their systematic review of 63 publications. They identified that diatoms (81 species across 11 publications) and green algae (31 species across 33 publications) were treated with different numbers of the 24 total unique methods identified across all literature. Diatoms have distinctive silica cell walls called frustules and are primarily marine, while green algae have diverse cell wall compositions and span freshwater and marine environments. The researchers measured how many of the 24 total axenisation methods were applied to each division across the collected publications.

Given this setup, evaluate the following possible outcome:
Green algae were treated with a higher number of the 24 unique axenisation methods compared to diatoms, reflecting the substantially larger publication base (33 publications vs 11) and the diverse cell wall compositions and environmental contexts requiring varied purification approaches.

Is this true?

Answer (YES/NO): YES